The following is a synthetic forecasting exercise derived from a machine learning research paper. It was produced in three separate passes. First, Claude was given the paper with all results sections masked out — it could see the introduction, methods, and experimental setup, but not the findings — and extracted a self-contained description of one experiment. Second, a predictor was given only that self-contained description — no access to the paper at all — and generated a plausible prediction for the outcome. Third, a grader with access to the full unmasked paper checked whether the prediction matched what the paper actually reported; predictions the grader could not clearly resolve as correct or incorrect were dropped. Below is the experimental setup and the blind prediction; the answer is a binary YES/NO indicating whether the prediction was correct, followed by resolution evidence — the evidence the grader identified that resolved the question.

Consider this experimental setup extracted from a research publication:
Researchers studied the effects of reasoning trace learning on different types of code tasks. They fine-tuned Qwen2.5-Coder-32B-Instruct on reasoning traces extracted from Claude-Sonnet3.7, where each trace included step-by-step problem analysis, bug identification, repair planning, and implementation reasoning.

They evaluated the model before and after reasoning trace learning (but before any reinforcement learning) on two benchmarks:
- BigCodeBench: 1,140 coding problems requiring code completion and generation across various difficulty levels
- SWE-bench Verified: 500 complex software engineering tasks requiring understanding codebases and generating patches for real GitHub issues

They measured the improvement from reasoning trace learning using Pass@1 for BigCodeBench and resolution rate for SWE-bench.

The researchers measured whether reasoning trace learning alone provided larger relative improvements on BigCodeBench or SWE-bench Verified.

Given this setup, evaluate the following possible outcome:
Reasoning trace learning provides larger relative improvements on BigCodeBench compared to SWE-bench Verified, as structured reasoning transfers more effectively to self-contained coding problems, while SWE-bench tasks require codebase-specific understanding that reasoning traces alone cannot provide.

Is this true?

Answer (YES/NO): NO